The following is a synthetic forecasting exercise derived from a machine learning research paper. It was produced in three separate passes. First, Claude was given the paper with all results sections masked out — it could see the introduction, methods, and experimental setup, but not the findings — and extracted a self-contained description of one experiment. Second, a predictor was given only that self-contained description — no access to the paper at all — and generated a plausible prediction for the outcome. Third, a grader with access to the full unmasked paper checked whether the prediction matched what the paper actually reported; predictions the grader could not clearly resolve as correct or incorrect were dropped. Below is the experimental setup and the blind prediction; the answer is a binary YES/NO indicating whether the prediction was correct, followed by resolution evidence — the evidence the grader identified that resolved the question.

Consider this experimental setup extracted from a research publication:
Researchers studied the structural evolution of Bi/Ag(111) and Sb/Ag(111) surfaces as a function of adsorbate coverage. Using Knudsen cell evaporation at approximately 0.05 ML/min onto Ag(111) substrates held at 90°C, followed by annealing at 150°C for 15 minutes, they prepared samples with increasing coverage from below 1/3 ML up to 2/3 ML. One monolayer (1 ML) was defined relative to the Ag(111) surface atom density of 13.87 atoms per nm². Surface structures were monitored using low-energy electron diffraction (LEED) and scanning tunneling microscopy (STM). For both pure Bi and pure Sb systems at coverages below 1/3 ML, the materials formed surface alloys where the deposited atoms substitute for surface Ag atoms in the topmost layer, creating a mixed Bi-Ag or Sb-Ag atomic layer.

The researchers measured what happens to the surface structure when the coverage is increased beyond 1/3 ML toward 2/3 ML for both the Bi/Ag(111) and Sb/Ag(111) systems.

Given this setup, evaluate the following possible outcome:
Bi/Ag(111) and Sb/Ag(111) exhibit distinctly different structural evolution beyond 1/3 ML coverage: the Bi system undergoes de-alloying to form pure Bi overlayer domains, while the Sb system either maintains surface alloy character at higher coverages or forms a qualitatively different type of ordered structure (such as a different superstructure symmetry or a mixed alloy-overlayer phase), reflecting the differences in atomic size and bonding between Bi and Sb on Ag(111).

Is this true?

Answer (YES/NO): NO